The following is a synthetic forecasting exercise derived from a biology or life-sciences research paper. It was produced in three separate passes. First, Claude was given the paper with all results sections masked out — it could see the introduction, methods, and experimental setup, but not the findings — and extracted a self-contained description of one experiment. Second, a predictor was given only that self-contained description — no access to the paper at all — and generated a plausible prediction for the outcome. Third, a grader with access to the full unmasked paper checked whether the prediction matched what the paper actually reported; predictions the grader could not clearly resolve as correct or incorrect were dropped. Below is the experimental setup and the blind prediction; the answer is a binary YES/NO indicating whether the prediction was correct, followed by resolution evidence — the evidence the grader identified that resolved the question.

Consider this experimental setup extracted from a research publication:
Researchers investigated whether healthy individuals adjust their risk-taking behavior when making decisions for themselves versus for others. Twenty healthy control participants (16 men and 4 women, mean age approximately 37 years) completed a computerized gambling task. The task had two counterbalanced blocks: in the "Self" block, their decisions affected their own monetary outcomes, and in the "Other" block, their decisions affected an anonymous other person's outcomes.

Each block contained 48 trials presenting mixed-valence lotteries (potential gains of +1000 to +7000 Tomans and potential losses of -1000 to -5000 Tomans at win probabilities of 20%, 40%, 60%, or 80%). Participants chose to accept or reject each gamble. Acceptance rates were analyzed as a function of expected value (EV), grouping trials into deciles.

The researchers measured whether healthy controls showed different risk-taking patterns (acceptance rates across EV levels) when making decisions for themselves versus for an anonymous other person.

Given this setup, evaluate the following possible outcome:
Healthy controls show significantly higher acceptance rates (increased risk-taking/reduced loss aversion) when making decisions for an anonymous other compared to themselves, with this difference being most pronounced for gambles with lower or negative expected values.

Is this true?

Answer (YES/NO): NO